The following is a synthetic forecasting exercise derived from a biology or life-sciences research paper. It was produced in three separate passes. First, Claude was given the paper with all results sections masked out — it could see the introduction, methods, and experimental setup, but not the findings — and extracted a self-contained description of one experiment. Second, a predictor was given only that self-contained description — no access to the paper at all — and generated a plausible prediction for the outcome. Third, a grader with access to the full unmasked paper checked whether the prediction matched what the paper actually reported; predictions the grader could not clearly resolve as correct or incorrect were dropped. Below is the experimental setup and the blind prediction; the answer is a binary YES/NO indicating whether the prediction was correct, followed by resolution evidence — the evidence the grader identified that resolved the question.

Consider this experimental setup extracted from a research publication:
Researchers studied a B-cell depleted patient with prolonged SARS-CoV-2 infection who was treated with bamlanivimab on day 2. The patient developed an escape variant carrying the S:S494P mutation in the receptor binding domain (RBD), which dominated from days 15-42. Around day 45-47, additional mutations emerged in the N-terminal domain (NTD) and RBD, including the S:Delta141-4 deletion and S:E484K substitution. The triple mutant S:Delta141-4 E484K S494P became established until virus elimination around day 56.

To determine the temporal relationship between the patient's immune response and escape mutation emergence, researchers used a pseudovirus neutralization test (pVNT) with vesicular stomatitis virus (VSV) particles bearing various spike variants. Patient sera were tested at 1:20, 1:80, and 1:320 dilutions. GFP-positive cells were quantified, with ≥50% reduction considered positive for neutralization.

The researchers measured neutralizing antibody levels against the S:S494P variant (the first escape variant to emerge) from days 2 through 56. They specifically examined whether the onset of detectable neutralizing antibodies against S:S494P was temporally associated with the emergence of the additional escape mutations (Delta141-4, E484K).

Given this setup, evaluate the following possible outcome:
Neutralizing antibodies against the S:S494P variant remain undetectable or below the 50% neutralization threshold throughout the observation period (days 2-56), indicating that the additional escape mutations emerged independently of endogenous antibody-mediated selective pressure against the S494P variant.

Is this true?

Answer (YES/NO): NO